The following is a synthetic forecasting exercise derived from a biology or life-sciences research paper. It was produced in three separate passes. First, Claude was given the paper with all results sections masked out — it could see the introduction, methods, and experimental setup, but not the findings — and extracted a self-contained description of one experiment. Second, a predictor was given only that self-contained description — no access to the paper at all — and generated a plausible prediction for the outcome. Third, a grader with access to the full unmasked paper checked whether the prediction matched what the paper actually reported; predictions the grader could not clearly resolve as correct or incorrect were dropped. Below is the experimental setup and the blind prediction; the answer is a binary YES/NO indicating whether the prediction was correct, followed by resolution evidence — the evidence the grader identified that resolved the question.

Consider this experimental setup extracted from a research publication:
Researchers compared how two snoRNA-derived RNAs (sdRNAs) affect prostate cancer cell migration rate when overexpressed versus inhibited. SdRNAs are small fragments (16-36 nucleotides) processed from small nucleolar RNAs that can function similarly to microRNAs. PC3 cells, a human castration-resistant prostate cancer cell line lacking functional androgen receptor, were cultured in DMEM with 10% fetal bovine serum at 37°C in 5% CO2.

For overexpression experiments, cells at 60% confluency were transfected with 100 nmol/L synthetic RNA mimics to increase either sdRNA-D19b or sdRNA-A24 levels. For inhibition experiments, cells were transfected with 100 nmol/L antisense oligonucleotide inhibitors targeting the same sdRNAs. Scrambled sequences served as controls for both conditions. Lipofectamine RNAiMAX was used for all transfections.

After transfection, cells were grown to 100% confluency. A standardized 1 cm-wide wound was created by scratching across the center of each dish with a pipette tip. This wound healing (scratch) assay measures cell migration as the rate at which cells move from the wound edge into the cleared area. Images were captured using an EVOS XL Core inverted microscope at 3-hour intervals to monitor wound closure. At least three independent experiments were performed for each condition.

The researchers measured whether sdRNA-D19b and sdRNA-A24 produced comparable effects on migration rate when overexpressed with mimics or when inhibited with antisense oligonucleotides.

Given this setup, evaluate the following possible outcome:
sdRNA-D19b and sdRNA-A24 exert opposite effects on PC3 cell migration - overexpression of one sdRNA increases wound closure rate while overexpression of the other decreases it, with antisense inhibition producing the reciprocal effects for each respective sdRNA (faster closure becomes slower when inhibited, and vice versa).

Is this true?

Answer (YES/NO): NO